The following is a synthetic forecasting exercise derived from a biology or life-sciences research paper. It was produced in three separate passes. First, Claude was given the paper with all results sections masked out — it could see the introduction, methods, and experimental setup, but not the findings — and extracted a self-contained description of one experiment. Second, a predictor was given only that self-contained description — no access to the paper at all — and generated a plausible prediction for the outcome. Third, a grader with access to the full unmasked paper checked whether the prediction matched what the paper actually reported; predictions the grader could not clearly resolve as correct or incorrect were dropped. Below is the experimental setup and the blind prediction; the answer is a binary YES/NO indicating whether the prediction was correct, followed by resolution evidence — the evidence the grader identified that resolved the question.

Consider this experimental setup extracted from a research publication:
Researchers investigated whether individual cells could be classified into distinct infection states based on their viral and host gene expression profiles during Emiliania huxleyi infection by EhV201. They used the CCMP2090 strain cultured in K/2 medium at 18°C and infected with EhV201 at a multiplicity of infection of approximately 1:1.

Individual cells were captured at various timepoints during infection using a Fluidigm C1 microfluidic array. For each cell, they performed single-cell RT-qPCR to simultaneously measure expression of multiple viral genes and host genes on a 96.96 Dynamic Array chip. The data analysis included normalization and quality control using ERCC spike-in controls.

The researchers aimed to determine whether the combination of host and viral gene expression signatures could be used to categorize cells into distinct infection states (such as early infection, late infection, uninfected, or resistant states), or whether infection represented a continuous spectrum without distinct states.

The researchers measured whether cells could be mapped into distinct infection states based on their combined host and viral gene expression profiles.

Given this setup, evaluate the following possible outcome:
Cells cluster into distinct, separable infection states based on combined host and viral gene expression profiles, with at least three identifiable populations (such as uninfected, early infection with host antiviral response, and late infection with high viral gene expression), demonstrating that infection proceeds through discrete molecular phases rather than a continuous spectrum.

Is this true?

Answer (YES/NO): YES